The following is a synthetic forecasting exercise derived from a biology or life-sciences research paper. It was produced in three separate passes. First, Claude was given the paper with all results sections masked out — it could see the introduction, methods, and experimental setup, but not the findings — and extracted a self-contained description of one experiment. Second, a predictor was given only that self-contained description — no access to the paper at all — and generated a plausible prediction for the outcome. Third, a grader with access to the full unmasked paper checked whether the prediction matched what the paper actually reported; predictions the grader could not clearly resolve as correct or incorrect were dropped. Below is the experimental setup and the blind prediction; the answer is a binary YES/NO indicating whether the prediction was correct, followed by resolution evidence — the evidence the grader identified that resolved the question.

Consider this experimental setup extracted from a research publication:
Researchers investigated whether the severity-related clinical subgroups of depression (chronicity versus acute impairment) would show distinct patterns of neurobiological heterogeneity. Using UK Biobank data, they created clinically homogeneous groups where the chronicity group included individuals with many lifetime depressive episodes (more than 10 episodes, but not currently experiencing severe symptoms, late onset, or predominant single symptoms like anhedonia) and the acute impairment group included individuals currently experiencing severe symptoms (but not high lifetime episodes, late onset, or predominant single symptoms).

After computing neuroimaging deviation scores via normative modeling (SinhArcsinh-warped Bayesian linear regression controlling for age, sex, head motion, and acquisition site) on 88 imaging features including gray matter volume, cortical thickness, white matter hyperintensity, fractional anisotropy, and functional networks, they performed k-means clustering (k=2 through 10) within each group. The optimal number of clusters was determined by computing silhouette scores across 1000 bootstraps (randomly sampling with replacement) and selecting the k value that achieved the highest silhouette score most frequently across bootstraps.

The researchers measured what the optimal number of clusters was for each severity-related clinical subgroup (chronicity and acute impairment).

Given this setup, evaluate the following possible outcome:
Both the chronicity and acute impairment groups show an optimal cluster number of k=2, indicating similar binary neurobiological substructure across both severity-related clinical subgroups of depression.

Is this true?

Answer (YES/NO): YES